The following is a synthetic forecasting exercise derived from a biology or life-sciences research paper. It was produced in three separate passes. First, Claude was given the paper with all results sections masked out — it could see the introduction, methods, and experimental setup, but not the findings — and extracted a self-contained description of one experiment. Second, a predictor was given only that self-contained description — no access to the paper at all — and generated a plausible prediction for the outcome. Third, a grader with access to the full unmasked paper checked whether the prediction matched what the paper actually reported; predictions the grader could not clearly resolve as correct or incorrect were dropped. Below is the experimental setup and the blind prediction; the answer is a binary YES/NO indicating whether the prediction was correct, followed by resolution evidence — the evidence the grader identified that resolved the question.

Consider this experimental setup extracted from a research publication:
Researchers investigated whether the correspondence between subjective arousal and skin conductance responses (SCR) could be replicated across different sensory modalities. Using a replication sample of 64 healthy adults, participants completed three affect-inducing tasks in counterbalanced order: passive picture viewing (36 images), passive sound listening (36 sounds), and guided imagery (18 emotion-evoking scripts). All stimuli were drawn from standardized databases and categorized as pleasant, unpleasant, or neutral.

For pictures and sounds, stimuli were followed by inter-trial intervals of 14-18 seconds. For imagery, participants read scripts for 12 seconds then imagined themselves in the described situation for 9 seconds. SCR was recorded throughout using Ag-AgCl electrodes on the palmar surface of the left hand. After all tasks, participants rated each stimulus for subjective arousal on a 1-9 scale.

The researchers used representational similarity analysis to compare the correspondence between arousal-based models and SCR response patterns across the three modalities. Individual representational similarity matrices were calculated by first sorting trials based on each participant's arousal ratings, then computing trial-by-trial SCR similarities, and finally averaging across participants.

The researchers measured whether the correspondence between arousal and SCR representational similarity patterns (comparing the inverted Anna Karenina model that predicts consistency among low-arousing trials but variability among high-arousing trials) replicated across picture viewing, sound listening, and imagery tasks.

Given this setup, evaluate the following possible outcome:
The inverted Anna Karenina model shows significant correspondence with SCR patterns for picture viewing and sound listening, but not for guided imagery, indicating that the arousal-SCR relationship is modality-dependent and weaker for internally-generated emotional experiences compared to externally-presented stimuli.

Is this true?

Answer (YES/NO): NO